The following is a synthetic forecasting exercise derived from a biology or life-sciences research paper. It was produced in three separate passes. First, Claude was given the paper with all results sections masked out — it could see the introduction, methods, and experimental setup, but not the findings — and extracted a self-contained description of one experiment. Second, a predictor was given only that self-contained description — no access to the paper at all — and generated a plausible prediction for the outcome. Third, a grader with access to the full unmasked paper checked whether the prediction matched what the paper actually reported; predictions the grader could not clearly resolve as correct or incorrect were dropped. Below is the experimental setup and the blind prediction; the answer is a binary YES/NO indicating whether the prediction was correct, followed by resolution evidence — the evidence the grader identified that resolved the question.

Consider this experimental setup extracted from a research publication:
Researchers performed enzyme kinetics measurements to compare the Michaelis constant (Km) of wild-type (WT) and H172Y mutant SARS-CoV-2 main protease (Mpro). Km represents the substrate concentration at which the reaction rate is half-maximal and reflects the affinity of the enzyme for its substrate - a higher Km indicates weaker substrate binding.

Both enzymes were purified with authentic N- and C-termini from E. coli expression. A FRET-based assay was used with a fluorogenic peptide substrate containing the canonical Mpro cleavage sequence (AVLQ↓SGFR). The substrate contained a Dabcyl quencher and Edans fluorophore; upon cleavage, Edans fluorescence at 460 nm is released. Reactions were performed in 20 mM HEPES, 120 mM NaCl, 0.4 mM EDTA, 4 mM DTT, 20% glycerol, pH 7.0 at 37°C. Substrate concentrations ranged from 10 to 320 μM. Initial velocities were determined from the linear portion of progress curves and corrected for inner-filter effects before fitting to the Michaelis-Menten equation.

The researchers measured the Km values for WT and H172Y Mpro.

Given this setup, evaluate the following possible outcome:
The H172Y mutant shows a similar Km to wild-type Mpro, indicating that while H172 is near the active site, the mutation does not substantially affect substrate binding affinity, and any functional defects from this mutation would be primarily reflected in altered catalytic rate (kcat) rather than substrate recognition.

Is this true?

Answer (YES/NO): NO